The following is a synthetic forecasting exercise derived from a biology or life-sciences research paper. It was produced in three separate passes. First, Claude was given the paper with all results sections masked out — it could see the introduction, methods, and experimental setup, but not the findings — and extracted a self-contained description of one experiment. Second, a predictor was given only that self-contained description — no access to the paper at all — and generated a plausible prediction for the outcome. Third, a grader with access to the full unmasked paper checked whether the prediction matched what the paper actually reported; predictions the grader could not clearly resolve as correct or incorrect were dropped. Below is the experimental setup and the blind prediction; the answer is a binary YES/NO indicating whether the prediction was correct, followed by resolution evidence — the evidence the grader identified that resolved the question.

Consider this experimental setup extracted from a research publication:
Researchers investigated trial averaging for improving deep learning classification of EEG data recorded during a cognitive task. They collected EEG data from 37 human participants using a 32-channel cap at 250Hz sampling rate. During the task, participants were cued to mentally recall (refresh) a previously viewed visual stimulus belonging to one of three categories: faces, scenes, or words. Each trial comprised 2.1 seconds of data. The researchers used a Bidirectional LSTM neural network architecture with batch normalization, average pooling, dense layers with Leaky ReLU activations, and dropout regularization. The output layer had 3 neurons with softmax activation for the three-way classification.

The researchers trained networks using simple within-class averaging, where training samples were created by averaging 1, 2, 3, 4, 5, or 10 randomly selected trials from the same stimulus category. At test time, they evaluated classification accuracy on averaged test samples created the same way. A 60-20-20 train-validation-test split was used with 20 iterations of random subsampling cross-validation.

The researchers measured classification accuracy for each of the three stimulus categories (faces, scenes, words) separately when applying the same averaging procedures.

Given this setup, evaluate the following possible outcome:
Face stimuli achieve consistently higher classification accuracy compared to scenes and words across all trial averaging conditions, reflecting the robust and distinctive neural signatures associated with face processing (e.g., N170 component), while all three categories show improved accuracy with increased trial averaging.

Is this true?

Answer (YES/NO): NO